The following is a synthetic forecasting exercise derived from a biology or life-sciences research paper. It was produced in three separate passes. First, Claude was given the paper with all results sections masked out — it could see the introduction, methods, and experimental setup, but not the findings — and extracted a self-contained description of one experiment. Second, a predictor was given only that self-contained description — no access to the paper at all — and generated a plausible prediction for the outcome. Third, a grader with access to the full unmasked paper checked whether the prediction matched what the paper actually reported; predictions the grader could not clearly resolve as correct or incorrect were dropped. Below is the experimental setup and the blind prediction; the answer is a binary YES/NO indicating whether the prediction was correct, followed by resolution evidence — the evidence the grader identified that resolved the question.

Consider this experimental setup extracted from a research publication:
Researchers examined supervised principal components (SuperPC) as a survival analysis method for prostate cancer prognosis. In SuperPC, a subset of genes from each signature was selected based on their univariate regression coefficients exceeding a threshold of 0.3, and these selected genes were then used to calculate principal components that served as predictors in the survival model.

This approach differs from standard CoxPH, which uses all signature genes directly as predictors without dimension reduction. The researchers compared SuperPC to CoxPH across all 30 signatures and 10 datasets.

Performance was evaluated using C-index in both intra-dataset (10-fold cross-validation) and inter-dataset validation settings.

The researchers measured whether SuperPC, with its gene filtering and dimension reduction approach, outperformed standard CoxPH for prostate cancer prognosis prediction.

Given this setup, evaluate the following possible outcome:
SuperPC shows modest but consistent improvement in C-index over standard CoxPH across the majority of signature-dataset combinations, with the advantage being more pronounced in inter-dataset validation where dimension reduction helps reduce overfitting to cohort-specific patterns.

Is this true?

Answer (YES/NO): NO